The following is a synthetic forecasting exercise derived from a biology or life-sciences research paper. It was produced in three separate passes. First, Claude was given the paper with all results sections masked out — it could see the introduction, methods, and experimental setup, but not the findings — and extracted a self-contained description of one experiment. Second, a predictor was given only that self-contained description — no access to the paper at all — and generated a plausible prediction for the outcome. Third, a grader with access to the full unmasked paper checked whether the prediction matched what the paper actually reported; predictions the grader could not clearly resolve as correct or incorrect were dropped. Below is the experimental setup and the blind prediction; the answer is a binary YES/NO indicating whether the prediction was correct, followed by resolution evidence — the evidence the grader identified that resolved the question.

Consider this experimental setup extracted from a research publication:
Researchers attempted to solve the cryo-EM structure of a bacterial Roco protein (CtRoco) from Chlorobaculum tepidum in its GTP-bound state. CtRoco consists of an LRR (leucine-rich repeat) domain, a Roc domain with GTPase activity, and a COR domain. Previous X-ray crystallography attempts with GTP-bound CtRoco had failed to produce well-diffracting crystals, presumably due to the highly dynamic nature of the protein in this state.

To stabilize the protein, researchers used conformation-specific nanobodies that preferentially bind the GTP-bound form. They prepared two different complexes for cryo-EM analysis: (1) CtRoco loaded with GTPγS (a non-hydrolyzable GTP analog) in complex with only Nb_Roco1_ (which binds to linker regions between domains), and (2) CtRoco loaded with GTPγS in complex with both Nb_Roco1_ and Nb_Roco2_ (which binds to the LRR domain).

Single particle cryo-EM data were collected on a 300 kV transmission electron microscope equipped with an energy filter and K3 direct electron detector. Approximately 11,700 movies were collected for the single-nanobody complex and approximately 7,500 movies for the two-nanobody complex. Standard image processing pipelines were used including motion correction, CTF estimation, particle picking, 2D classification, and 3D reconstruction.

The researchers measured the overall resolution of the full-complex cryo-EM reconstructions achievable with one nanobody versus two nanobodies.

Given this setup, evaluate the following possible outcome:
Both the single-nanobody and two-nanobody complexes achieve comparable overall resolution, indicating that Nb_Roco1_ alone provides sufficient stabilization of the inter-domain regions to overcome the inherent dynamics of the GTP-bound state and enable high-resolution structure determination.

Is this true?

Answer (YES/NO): NO